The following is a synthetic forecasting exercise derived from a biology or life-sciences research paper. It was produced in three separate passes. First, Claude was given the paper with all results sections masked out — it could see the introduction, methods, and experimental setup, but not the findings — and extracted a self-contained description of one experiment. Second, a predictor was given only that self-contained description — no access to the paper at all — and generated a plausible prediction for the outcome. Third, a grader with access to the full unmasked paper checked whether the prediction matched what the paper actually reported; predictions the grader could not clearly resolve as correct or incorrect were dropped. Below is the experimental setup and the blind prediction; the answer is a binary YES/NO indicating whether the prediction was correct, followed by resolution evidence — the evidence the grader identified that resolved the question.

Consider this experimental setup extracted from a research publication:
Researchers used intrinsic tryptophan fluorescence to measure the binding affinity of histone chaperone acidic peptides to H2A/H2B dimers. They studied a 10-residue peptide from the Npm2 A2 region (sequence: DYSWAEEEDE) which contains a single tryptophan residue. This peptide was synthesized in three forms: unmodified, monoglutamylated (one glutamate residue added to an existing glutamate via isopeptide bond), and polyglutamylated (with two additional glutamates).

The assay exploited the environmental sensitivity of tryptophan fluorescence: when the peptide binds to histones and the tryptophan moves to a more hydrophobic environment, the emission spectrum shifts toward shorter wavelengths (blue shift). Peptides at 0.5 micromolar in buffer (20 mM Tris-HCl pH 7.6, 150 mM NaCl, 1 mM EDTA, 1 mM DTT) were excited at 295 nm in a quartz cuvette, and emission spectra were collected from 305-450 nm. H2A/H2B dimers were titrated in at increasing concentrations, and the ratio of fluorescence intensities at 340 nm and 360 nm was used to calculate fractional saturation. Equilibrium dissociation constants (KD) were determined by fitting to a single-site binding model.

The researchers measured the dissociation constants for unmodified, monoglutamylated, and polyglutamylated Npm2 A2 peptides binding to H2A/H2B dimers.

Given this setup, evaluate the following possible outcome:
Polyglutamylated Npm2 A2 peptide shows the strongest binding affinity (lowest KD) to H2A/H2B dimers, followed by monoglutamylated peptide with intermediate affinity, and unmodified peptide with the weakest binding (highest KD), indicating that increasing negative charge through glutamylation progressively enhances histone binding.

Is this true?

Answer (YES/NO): YES